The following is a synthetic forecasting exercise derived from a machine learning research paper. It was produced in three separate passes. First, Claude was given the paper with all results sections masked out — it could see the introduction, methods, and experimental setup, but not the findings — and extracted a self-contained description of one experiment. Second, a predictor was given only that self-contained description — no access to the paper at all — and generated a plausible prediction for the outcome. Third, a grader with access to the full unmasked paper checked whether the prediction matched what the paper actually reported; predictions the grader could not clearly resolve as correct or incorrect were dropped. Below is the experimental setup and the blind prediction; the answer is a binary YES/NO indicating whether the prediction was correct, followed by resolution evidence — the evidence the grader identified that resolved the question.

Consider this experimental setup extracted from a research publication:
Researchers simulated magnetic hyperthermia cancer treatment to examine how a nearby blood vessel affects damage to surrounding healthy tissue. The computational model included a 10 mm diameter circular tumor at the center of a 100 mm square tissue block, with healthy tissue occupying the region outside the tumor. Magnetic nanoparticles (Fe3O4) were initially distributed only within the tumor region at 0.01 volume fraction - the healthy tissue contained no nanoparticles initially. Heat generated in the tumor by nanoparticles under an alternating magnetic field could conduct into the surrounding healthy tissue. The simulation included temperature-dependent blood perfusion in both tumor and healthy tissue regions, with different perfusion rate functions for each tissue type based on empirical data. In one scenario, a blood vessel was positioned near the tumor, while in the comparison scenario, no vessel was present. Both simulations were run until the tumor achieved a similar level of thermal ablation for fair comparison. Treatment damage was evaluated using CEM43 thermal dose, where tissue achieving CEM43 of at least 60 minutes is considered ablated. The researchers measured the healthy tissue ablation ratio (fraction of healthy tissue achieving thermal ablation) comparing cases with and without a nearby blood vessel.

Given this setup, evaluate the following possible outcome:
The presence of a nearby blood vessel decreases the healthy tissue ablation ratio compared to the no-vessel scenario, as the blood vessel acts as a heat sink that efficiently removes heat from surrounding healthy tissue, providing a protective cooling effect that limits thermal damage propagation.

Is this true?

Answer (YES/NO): YES